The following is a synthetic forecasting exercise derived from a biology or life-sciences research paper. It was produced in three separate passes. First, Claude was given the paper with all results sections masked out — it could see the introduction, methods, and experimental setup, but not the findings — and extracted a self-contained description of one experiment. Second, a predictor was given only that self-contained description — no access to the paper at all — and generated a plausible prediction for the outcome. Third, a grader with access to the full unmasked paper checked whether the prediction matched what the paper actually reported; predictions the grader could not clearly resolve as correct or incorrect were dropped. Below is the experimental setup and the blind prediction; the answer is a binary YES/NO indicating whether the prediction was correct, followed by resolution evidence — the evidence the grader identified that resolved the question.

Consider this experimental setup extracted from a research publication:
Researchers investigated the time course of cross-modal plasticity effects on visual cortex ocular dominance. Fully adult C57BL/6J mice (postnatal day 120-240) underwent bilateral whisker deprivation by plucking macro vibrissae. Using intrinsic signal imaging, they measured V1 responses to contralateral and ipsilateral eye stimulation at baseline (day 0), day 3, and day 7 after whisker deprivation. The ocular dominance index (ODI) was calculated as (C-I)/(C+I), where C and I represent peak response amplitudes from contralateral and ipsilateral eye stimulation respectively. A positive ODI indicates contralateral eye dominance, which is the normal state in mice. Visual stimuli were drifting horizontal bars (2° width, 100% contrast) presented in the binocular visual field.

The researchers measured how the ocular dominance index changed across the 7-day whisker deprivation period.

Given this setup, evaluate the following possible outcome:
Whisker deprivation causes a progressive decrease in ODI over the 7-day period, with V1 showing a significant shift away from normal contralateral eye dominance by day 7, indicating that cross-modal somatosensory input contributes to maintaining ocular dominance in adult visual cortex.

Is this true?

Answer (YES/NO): NO